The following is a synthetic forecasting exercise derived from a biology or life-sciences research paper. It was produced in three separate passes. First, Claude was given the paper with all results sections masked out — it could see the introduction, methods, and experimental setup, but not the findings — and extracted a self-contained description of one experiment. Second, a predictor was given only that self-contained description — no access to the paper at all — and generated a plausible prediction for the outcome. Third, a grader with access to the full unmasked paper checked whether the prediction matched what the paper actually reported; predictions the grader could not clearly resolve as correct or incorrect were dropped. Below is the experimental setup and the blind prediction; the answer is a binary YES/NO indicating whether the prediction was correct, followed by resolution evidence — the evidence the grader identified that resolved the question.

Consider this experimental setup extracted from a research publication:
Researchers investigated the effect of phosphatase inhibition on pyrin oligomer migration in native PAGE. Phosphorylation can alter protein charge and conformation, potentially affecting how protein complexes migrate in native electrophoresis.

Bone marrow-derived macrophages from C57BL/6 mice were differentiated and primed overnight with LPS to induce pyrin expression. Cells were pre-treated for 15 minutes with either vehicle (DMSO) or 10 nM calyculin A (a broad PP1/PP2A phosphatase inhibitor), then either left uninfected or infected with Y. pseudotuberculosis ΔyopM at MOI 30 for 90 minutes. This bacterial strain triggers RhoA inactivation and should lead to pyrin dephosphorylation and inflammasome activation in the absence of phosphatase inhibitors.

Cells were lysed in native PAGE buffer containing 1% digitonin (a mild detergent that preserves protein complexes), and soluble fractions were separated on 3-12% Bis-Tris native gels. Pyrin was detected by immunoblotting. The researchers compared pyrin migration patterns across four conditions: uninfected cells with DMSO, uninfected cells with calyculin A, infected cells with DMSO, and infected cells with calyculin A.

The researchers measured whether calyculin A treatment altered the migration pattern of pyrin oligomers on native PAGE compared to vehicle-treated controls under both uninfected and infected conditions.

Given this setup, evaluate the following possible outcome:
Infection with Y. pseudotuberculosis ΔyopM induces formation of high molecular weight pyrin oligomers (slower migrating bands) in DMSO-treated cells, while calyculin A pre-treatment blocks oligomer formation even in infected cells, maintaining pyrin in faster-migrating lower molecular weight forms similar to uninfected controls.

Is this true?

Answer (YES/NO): NO